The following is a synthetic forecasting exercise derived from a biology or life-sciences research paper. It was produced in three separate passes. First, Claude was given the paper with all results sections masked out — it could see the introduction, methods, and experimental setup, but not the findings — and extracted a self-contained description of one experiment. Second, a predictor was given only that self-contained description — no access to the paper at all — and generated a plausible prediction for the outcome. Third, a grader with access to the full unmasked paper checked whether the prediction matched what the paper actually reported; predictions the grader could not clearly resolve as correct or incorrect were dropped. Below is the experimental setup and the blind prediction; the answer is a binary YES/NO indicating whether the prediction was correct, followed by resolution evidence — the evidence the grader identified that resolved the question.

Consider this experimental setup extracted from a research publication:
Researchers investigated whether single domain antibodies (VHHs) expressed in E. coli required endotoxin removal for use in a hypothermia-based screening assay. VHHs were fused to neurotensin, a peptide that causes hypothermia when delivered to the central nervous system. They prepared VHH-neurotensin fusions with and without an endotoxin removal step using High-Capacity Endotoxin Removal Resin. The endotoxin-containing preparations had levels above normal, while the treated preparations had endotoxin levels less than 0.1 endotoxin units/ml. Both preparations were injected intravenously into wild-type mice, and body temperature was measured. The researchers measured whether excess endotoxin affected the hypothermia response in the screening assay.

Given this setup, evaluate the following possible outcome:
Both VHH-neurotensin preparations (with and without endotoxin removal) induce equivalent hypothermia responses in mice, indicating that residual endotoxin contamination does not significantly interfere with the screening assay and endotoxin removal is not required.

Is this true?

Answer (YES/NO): NO